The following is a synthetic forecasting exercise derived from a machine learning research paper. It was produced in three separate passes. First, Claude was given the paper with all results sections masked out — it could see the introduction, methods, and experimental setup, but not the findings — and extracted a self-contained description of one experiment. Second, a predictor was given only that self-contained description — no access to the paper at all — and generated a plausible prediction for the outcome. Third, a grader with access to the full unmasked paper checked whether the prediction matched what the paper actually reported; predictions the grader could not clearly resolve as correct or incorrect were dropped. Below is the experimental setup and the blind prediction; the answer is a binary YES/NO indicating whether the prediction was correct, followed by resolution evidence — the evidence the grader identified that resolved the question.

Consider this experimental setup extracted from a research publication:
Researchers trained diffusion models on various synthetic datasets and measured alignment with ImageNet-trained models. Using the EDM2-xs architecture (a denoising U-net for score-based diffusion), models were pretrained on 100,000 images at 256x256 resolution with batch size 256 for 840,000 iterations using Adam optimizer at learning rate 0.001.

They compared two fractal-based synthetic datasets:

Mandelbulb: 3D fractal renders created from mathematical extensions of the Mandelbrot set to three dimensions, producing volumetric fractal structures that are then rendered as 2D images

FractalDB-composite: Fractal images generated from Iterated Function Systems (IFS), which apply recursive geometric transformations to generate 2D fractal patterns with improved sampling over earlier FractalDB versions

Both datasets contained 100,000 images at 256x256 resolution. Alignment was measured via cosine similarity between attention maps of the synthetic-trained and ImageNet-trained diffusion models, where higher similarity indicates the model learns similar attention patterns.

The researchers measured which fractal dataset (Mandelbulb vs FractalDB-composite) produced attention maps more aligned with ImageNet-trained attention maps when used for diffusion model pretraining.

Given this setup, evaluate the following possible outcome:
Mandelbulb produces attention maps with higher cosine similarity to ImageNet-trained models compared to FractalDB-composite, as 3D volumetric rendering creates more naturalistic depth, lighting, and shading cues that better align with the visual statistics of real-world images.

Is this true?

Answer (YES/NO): NO